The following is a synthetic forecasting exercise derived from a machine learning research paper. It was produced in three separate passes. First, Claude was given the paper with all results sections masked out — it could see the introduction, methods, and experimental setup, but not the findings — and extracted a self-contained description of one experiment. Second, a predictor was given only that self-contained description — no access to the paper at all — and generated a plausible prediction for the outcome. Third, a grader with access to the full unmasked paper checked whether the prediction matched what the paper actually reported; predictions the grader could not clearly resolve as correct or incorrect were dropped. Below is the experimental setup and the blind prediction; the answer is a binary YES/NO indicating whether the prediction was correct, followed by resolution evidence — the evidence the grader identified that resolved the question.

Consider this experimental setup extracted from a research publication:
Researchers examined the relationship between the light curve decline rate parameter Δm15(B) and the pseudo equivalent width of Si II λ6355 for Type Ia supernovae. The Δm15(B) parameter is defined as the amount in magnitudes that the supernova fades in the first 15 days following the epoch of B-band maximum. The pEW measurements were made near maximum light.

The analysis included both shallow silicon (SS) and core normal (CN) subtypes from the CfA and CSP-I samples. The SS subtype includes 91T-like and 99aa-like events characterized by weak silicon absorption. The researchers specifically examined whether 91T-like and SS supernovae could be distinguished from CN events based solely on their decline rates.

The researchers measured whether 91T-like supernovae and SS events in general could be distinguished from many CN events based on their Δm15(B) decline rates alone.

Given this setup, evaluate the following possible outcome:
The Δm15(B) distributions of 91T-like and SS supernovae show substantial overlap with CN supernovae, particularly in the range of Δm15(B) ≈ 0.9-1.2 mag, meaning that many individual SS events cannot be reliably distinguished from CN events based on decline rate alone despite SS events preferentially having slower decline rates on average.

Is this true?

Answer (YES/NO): YES